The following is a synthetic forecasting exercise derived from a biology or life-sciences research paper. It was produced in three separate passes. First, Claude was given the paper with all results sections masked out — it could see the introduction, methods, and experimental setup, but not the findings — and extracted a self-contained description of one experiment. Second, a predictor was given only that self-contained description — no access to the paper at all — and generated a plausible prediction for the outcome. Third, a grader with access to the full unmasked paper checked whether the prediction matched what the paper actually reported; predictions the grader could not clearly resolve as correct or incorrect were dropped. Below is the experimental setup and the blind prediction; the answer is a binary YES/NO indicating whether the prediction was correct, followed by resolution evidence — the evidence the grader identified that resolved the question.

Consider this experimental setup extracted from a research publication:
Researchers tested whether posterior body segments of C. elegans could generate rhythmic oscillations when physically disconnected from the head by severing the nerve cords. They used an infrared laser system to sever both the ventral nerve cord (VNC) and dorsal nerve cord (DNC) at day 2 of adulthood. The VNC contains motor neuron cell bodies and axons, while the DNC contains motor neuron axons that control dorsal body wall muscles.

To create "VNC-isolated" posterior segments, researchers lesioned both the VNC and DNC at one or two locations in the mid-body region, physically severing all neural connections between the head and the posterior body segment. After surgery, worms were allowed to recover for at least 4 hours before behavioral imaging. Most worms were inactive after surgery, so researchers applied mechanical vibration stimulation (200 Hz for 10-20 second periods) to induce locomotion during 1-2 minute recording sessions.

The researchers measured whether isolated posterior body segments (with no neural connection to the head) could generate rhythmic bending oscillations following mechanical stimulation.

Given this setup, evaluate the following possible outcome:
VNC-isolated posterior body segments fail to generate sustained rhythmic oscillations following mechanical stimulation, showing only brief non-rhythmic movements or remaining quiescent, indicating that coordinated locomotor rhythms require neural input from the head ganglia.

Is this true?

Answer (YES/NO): NO